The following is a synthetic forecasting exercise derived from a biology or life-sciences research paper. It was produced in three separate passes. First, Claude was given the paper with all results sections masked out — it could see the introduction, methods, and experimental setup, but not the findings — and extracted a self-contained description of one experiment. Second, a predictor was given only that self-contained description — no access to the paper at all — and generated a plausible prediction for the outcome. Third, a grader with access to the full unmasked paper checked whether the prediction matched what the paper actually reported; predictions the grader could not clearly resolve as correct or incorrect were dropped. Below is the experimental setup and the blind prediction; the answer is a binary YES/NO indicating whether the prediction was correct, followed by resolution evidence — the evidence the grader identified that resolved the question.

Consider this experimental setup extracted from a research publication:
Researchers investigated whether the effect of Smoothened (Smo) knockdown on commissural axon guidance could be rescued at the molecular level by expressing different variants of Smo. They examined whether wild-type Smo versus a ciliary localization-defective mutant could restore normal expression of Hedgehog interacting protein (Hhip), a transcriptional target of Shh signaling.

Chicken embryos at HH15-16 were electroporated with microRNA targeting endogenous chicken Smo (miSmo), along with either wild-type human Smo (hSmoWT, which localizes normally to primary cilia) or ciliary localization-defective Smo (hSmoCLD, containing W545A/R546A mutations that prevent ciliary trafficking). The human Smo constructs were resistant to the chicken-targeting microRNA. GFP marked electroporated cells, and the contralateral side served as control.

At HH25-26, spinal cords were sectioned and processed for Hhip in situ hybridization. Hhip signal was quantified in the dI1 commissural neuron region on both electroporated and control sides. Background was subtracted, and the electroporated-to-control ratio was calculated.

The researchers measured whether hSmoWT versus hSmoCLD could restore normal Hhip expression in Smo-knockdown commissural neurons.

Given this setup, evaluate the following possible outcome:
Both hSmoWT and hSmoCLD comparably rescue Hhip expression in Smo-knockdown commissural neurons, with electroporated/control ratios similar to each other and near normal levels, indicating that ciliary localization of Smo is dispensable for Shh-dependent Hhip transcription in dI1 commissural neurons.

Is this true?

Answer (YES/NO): NO